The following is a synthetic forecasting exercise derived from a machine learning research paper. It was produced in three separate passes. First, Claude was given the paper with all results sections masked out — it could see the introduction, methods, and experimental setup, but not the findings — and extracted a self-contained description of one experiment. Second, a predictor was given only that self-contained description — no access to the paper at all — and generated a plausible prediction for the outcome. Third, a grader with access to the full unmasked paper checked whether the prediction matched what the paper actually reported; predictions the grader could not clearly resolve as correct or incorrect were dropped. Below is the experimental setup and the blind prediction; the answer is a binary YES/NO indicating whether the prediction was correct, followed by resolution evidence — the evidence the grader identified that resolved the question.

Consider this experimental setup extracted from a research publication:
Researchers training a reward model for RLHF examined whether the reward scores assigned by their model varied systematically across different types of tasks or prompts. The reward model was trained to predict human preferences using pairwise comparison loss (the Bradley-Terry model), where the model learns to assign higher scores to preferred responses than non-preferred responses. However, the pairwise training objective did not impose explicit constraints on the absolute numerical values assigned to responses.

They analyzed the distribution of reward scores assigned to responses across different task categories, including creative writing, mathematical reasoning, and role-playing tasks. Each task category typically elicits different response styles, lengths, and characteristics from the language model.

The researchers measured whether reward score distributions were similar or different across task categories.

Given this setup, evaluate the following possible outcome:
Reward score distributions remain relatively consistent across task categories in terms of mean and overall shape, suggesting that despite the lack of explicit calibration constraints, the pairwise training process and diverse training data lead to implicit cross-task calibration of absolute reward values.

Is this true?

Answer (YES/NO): NO